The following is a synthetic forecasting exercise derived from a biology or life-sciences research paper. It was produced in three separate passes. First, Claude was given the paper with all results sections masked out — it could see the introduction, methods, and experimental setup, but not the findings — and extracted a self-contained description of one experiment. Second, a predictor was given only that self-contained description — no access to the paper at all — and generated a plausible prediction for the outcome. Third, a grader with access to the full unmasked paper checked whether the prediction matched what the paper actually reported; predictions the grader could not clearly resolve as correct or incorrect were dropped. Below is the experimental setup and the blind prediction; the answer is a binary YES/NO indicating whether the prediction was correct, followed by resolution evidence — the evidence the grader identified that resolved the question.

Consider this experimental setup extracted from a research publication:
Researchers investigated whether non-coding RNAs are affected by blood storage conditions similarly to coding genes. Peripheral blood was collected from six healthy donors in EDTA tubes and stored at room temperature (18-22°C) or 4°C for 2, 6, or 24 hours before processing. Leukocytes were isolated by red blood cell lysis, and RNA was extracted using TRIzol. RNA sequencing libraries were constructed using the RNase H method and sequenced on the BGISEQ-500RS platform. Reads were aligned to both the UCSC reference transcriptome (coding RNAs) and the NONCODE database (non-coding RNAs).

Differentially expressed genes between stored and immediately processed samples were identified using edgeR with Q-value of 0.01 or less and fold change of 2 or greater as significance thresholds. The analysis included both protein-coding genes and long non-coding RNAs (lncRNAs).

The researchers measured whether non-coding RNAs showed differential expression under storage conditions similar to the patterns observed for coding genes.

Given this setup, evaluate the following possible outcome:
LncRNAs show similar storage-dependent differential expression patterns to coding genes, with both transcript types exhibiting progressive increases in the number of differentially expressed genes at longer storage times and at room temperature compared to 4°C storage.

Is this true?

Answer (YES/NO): YES